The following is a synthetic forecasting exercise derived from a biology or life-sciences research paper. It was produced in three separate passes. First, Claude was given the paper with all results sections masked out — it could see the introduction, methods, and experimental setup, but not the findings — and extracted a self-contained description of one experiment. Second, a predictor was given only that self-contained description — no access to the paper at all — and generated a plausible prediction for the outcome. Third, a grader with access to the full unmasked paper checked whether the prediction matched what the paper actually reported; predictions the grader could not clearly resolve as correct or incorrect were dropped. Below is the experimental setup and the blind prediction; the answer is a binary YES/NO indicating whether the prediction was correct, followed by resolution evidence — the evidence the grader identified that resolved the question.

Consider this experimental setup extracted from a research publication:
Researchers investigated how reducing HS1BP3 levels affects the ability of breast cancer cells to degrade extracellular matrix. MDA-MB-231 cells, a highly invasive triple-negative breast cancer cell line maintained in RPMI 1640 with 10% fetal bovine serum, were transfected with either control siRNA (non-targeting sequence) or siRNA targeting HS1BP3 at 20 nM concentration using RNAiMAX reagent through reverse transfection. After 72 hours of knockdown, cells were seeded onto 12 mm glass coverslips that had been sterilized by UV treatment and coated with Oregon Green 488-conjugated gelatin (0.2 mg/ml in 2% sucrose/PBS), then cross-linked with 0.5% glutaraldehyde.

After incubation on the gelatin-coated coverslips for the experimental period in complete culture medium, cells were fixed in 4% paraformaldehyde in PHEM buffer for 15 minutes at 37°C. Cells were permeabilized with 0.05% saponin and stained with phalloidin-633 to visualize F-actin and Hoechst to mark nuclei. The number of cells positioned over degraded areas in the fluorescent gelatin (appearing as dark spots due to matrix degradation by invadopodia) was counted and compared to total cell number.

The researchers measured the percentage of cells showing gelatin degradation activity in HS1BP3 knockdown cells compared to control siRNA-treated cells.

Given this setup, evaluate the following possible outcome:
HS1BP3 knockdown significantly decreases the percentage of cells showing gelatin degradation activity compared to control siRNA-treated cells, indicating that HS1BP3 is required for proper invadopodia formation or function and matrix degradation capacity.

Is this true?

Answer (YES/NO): YES